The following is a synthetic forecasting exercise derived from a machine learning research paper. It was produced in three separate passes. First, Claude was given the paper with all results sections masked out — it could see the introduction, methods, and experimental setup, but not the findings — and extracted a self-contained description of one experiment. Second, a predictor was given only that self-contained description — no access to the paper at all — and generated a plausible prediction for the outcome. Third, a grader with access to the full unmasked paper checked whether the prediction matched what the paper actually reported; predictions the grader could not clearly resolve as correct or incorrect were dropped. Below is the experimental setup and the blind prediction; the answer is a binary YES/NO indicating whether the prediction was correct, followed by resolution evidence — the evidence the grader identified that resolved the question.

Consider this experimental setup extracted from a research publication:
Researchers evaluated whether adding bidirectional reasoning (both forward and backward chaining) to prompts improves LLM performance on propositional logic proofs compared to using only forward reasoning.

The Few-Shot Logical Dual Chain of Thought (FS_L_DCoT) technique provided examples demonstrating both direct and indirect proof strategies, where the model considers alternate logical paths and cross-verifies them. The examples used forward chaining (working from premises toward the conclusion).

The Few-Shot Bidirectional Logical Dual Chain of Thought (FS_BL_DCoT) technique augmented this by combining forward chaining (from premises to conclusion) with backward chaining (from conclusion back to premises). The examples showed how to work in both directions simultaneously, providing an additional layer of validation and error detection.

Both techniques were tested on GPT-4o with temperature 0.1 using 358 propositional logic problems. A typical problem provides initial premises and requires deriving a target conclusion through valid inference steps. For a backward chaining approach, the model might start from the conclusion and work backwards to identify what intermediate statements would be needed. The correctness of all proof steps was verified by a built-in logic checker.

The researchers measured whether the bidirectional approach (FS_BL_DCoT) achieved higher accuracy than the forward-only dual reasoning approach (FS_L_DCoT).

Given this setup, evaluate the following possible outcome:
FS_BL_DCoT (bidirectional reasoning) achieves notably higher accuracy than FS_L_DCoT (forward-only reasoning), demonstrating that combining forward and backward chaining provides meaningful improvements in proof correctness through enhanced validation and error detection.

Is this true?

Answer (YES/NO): NO